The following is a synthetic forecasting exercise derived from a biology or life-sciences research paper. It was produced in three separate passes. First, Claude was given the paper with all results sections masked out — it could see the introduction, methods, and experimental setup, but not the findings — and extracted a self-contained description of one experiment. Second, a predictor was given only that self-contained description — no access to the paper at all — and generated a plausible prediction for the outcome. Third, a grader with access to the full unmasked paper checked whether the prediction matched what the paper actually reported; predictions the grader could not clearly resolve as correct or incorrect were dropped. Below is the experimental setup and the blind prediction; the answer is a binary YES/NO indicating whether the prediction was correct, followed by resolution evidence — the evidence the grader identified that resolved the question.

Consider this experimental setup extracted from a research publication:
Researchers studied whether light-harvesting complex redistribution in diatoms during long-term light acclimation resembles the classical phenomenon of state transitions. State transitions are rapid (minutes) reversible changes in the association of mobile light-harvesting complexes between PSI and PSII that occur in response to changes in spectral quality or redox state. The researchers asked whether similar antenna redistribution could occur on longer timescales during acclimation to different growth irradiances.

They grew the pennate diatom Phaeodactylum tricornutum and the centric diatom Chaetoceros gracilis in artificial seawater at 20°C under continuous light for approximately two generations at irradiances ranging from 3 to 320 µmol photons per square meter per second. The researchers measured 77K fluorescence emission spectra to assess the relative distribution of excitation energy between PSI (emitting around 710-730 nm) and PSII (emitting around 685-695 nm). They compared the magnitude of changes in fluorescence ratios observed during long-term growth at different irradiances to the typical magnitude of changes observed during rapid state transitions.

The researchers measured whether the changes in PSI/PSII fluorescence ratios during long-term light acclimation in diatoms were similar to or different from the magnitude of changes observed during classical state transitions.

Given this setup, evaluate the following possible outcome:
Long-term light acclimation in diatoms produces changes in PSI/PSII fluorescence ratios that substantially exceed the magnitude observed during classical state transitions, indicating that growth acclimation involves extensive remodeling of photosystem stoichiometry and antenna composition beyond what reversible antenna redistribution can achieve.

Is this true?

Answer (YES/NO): NO